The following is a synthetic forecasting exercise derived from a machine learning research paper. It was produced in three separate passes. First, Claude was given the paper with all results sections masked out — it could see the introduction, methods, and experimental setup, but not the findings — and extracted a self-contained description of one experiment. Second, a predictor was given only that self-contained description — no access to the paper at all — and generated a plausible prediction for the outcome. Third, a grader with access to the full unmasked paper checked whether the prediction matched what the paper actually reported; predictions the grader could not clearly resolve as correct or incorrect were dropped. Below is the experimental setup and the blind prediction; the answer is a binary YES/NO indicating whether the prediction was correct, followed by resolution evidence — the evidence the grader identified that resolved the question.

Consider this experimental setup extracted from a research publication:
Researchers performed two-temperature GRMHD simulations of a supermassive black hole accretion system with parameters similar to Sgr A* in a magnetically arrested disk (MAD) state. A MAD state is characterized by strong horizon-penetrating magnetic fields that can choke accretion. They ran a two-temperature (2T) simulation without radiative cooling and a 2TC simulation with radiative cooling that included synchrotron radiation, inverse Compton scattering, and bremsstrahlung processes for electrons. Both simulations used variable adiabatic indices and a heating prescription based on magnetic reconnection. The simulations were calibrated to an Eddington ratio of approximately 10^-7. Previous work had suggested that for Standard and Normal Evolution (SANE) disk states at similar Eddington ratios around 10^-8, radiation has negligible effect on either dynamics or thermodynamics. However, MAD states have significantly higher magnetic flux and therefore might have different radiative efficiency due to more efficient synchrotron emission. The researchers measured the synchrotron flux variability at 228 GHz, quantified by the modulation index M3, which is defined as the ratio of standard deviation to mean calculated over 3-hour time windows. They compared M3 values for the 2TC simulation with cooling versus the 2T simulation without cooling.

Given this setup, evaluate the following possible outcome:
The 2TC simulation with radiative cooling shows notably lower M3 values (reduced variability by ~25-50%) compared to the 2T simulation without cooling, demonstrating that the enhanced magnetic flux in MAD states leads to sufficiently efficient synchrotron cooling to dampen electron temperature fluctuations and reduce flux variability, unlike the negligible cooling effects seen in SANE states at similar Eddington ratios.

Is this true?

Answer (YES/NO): NO